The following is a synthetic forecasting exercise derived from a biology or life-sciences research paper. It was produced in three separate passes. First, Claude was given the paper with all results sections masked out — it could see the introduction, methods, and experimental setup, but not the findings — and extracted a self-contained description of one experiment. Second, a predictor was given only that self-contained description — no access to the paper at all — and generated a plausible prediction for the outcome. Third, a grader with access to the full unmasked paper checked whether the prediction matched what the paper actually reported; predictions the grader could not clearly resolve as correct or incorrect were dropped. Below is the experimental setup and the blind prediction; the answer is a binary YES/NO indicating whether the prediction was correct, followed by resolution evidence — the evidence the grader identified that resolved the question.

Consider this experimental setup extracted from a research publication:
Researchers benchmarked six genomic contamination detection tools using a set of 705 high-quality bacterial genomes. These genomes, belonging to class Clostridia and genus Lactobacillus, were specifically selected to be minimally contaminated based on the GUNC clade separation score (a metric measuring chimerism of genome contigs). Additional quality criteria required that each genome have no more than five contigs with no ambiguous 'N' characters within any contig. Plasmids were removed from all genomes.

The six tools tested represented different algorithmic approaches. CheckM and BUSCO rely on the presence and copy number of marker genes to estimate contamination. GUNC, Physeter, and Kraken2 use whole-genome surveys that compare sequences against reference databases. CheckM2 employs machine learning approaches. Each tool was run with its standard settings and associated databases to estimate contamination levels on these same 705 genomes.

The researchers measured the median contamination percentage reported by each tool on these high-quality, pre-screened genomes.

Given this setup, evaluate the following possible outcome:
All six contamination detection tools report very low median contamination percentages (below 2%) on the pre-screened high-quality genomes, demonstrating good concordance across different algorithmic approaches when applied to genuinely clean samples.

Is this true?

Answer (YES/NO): NO